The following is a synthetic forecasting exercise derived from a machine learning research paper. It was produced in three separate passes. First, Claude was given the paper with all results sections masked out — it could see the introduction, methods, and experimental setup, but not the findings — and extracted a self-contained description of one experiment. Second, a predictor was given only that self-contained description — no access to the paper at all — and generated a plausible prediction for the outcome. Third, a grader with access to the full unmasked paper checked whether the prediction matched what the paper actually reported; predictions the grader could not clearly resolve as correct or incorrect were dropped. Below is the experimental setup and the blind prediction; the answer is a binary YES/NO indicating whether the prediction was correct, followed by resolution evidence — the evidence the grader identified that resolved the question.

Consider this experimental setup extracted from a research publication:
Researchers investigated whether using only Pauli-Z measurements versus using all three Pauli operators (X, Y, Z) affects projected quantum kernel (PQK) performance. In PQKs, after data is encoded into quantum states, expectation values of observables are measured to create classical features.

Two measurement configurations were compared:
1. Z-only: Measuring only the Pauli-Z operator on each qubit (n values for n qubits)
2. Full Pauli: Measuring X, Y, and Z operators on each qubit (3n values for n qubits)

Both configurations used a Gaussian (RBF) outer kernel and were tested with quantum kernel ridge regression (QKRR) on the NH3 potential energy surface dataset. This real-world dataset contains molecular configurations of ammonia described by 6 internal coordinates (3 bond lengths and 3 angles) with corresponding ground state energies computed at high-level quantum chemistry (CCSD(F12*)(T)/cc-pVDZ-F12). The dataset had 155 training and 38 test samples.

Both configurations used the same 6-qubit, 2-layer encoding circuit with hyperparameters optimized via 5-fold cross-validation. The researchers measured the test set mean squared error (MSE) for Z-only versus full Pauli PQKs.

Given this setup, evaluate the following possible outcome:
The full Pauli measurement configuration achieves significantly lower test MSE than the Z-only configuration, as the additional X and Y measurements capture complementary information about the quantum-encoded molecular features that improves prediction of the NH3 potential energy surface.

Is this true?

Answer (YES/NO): NO